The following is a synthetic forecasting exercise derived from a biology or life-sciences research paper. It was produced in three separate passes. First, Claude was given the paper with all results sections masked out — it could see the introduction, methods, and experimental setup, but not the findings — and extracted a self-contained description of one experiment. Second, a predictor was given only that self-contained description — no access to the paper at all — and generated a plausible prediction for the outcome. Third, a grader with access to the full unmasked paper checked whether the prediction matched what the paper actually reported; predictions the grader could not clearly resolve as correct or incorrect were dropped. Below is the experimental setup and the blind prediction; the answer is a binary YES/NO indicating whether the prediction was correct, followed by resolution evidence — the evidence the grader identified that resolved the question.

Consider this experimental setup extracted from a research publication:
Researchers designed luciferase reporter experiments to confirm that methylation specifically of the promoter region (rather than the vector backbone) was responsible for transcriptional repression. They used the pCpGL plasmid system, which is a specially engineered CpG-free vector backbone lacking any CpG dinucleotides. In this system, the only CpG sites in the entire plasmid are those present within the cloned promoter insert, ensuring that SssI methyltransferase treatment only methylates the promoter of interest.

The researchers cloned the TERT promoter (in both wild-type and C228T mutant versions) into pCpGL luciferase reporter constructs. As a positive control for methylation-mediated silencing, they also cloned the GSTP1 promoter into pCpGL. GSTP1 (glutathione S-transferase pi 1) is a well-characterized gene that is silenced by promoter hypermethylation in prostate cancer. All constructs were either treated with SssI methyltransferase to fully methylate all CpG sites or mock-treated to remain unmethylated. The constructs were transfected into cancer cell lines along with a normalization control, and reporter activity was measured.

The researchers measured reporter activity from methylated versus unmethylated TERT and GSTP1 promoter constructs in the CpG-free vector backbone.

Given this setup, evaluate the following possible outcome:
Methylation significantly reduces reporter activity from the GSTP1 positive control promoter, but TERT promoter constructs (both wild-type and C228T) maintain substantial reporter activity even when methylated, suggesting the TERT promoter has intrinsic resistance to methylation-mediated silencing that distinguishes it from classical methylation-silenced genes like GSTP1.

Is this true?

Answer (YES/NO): NO